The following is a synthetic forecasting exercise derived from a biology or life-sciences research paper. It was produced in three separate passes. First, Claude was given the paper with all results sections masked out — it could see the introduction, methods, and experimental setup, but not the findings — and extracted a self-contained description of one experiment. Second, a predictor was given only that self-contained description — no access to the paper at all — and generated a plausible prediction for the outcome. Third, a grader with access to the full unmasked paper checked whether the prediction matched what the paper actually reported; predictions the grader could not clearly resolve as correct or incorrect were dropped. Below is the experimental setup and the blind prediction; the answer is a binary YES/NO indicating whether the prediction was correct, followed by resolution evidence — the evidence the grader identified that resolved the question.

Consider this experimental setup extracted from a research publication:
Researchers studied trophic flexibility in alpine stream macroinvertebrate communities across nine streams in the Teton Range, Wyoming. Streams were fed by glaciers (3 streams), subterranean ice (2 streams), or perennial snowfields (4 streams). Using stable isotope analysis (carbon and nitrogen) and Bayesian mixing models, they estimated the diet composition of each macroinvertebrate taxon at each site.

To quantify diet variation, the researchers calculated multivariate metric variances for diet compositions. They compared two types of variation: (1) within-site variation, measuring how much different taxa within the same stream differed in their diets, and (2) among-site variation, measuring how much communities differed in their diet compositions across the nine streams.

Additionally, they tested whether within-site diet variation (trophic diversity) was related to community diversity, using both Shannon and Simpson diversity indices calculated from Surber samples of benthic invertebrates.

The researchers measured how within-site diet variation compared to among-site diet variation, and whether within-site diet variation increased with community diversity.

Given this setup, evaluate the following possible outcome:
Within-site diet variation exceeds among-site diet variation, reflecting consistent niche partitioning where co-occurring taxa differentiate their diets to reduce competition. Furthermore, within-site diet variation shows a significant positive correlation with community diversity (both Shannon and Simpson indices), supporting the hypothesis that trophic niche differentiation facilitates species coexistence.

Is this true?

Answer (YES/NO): NO